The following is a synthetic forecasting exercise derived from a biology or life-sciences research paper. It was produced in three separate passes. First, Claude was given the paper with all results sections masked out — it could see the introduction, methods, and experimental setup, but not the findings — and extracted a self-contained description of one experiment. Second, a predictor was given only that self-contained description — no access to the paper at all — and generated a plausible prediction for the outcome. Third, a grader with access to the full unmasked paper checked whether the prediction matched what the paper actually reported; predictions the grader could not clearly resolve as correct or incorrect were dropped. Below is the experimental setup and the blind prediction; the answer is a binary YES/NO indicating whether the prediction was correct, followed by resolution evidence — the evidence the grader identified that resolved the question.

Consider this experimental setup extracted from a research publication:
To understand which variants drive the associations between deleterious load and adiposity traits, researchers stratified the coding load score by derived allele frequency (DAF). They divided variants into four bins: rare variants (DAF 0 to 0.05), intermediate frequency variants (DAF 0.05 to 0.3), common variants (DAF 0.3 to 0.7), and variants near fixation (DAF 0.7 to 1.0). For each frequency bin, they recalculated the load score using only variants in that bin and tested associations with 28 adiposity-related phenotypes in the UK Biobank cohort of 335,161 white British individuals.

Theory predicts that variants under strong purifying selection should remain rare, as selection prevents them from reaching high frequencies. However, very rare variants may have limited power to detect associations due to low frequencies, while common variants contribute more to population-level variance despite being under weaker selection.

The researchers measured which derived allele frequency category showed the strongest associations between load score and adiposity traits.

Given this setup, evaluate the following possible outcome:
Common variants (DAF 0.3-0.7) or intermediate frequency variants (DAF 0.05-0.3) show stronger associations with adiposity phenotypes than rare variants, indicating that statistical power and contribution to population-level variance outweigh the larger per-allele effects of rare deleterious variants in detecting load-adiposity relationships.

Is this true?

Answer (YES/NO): YES